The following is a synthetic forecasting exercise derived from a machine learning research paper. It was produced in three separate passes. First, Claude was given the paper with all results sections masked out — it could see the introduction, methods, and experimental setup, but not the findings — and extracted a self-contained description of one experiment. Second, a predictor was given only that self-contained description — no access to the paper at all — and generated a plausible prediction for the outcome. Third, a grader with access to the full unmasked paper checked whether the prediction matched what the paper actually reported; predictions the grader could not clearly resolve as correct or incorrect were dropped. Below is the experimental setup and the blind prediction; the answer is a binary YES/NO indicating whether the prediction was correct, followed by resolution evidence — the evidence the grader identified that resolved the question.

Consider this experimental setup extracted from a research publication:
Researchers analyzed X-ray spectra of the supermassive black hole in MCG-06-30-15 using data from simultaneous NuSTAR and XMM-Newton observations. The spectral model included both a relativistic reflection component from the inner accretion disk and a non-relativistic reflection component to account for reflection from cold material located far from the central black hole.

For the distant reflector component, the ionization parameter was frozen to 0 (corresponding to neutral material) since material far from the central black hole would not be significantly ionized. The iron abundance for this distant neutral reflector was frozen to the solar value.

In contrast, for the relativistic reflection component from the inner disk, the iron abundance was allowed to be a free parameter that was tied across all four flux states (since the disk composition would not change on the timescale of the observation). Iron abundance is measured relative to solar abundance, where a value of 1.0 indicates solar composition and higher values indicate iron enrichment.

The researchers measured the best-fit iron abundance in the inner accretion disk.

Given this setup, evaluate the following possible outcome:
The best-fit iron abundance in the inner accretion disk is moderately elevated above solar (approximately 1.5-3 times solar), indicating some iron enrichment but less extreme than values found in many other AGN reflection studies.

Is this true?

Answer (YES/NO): NO